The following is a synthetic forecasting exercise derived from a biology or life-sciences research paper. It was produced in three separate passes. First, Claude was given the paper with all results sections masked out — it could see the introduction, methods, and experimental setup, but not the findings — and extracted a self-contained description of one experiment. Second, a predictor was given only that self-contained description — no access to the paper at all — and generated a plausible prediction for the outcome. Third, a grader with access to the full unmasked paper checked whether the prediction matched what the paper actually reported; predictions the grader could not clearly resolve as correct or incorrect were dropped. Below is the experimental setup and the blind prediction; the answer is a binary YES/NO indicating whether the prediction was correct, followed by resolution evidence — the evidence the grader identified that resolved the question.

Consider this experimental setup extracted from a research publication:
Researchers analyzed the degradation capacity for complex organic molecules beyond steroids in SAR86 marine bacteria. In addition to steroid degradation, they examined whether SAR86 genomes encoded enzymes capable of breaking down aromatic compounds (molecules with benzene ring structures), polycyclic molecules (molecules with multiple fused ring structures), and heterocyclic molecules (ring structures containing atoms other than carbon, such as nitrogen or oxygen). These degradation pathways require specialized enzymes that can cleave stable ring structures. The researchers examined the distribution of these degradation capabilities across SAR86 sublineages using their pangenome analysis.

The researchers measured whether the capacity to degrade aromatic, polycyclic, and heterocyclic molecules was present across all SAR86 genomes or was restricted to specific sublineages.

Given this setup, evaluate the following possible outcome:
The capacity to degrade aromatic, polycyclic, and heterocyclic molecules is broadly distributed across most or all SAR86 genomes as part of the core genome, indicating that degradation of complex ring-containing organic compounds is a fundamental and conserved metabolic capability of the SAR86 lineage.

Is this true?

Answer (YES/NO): NO